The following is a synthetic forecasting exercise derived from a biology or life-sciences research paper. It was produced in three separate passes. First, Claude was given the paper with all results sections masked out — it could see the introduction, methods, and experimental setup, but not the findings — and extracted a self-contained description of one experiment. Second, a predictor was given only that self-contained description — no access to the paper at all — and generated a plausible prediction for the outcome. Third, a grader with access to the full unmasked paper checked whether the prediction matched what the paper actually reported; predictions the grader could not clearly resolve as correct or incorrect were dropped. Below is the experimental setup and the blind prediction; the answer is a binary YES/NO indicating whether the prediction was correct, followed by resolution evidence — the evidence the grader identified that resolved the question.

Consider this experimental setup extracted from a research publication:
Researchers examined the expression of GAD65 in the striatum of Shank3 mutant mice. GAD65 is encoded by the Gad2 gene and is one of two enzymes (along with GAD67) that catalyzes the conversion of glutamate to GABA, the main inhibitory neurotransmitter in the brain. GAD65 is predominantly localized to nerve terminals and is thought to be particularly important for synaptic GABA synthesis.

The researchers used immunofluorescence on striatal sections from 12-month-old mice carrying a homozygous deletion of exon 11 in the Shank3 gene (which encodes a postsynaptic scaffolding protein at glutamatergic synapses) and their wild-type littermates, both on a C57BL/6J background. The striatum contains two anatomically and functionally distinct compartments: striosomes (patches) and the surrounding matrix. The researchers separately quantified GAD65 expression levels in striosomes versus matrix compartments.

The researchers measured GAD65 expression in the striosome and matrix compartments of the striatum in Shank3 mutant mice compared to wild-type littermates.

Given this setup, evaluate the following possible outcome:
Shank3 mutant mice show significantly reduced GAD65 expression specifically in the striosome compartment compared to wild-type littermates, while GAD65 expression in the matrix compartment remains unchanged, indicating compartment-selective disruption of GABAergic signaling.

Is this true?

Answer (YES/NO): NO